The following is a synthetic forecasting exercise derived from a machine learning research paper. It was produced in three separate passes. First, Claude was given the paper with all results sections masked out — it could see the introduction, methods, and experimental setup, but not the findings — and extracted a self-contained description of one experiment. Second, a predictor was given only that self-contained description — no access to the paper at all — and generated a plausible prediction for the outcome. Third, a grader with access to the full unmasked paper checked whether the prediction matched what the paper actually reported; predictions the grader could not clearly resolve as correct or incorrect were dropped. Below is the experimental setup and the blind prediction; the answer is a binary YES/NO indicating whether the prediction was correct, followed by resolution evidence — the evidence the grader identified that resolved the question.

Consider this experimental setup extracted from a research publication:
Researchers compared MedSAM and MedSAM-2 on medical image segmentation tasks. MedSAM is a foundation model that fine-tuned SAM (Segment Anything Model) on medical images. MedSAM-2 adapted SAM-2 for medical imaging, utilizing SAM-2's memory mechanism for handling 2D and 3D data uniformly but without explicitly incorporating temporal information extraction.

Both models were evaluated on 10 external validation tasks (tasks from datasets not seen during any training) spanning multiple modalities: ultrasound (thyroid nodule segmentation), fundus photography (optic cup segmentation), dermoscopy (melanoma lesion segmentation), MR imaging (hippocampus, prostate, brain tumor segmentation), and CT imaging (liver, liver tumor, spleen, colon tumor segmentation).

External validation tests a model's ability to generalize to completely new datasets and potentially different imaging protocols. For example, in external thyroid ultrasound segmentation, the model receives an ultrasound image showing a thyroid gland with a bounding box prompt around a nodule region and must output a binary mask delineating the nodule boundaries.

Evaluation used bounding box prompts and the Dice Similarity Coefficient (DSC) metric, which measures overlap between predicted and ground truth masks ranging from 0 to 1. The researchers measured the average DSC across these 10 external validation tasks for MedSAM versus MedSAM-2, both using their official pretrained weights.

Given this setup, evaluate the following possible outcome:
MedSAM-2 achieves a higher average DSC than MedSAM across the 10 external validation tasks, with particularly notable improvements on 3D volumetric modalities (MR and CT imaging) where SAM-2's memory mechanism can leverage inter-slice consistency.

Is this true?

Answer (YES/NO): NO